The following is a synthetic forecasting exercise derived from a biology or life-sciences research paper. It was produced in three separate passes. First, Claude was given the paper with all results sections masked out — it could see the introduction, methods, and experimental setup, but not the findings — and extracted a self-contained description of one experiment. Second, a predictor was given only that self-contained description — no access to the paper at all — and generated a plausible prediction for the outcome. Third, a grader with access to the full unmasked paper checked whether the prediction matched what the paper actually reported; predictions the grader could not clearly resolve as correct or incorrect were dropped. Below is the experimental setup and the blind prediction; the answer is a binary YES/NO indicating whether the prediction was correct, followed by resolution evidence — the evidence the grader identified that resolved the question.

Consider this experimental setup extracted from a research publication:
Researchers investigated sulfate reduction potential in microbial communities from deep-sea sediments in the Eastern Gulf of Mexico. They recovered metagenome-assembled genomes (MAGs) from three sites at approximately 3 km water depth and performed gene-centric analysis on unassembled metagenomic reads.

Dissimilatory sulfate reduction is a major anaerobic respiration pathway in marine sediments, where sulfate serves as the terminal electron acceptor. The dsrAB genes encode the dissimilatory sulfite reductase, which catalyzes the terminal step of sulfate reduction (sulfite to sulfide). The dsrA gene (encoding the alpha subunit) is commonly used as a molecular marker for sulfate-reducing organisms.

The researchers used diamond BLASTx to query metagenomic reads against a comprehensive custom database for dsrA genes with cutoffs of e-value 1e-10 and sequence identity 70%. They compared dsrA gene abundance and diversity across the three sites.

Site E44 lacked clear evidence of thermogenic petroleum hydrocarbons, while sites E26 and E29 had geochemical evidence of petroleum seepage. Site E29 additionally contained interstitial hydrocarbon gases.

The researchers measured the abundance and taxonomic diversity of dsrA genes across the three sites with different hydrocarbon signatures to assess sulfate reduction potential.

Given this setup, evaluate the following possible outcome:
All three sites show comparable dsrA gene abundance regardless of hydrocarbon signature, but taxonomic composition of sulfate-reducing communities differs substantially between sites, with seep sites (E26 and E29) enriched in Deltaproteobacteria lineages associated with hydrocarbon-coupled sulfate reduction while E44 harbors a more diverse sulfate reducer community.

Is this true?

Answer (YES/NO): NO